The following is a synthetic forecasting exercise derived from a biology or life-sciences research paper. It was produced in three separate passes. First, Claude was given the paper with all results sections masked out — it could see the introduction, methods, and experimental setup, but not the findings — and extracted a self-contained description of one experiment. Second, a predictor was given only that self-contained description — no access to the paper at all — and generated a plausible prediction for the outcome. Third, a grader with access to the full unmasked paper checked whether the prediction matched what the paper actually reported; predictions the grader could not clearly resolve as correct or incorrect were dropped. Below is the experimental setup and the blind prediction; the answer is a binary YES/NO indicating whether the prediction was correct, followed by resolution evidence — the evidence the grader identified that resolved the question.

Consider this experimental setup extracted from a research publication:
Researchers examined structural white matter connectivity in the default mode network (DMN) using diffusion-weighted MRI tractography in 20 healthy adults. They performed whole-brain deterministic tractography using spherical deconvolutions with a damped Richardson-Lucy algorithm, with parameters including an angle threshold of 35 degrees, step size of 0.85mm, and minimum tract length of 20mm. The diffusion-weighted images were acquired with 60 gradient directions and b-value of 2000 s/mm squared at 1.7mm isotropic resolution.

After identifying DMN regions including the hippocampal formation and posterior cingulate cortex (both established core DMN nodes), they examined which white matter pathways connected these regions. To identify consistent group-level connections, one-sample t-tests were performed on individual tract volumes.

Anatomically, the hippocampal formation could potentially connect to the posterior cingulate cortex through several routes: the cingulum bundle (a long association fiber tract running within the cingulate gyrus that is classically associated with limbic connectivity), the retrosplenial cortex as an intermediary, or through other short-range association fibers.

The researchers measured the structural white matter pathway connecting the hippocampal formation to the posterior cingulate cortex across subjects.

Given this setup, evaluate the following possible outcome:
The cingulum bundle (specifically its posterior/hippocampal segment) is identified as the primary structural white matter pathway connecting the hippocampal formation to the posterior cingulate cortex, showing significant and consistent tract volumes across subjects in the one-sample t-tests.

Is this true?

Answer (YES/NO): YES